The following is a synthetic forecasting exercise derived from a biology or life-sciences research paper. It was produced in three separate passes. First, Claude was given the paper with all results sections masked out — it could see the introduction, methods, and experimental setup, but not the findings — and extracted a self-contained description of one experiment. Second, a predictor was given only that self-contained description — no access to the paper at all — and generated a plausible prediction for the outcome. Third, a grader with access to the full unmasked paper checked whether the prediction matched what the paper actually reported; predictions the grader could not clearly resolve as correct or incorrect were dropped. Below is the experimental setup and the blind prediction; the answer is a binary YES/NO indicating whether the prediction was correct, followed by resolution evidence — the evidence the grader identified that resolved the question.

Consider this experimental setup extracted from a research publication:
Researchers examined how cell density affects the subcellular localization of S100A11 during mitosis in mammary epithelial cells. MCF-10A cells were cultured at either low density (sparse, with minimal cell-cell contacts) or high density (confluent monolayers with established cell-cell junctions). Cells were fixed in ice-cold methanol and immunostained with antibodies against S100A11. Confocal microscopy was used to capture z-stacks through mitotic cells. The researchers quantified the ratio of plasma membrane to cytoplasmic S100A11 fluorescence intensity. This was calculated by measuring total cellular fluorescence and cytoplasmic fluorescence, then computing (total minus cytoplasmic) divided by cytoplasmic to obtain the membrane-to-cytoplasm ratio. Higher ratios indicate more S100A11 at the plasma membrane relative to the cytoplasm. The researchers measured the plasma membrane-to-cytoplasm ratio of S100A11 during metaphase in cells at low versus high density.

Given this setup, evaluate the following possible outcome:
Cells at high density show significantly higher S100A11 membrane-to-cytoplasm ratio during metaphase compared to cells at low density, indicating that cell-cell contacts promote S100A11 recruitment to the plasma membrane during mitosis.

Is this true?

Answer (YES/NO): YES